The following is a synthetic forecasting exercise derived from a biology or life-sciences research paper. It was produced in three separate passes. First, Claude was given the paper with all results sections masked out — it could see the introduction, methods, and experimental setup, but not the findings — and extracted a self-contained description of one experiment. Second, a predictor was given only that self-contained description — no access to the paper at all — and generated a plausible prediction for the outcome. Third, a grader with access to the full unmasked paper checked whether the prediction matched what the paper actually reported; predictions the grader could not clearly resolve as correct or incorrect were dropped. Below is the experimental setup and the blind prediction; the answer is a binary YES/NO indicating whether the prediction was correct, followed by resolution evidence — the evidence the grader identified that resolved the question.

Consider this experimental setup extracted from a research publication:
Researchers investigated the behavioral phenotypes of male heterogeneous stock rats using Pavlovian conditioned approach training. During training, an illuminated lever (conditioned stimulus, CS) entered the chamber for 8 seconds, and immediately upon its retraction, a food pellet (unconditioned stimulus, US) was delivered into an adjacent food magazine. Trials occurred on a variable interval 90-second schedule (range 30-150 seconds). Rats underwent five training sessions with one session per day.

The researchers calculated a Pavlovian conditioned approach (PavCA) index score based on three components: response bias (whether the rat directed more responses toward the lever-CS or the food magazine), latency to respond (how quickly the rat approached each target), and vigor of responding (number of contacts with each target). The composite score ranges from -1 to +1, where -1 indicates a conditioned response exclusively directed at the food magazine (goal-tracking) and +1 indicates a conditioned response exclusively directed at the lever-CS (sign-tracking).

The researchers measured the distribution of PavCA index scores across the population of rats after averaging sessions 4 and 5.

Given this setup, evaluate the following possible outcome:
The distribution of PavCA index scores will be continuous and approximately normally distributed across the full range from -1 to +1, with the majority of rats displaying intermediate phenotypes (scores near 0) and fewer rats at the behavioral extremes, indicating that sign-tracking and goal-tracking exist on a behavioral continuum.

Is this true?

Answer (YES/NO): NO